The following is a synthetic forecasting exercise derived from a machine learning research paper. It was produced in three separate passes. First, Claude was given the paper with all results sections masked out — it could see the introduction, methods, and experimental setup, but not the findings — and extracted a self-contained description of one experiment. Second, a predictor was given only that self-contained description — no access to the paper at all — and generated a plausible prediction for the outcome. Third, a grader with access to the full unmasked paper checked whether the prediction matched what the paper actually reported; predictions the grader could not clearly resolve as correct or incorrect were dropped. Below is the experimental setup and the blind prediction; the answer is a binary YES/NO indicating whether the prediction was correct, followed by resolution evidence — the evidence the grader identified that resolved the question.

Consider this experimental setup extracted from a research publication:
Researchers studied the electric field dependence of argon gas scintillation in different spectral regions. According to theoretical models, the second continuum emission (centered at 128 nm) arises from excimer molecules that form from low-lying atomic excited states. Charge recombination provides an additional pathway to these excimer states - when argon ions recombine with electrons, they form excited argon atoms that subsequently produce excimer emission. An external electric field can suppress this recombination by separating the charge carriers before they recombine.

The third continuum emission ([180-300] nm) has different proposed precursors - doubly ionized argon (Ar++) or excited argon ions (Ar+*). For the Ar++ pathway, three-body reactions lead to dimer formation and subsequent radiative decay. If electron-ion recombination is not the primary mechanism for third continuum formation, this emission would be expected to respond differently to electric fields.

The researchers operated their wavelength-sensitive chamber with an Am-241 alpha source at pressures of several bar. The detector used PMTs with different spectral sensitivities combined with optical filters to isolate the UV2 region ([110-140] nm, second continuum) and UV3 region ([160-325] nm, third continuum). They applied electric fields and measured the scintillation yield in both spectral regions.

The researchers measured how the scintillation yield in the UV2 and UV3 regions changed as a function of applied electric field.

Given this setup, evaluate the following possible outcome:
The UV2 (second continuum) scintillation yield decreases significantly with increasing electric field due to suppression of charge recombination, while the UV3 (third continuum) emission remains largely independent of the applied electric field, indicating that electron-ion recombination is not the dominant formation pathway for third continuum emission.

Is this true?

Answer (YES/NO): YES